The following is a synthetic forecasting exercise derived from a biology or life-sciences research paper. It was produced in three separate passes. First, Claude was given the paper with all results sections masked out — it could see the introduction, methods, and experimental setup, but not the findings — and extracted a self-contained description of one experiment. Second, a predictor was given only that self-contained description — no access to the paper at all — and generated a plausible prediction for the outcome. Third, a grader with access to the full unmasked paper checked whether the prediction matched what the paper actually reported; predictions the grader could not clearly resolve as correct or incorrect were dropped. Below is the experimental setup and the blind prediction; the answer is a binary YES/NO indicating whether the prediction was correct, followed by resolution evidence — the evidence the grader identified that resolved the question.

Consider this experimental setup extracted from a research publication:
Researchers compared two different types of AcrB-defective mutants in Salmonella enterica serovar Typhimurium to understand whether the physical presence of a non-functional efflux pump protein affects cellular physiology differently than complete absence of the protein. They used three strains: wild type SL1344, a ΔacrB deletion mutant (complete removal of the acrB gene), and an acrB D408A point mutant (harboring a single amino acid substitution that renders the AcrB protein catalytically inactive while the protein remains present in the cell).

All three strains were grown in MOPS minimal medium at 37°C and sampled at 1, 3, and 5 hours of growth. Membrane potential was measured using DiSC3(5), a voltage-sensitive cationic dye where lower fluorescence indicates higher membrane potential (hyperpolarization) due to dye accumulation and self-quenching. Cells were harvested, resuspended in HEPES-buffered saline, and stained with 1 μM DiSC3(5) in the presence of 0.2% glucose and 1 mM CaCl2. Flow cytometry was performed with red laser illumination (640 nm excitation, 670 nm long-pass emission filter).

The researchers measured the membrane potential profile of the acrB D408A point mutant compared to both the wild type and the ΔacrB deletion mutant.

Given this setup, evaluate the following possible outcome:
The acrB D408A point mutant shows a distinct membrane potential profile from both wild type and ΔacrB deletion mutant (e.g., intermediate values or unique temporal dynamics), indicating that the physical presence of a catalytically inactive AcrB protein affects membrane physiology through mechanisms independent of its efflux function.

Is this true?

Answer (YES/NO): NO